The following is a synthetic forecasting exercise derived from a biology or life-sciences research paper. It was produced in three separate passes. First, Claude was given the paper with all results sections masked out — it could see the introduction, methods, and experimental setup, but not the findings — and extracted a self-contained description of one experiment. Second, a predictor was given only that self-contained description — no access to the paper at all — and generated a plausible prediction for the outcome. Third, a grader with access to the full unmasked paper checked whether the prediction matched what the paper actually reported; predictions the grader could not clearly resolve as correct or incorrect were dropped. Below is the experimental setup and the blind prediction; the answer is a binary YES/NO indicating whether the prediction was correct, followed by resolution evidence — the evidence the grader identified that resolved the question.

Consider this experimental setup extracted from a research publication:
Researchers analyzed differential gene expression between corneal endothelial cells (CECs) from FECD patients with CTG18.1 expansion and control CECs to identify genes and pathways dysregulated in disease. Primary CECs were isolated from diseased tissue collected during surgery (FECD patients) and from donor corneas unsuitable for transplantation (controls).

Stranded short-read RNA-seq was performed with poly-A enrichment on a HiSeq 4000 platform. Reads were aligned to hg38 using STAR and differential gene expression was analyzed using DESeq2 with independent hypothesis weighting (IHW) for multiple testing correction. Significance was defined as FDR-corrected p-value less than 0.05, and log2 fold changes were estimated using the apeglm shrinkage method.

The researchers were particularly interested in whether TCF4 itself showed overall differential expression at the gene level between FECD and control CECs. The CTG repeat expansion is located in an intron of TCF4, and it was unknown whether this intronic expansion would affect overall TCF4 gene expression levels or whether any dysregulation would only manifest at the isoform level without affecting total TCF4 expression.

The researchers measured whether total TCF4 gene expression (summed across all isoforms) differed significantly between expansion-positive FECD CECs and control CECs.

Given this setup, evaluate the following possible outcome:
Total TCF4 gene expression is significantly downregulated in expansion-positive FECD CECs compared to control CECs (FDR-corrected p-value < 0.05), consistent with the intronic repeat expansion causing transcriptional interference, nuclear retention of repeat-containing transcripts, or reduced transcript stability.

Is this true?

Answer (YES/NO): NO